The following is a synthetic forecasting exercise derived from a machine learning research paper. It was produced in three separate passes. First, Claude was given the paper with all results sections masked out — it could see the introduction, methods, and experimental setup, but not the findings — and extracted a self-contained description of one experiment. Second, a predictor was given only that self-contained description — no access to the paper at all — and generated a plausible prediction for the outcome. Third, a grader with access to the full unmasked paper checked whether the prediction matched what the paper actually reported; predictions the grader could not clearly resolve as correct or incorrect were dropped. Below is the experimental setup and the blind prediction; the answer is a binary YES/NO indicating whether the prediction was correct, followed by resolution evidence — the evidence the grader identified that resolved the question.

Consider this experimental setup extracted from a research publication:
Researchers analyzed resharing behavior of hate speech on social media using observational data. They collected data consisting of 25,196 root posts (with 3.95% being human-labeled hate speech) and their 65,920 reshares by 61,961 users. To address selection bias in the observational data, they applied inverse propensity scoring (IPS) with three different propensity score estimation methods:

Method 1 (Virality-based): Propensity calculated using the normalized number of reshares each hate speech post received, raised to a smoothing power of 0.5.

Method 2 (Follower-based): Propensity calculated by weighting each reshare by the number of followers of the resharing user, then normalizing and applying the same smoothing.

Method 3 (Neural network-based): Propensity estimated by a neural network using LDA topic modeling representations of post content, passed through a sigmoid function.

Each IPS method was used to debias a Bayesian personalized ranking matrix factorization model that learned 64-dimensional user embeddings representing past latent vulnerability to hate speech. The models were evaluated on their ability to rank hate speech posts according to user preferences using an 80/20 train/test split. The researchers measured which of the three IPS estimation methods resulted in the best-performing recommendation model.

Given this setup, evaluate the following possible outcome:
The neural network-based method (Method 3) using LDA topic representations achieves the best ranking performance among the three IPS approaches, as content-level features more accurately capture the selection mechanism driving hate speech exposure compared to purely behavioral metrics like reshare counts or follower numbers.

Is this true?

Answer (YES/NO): NO